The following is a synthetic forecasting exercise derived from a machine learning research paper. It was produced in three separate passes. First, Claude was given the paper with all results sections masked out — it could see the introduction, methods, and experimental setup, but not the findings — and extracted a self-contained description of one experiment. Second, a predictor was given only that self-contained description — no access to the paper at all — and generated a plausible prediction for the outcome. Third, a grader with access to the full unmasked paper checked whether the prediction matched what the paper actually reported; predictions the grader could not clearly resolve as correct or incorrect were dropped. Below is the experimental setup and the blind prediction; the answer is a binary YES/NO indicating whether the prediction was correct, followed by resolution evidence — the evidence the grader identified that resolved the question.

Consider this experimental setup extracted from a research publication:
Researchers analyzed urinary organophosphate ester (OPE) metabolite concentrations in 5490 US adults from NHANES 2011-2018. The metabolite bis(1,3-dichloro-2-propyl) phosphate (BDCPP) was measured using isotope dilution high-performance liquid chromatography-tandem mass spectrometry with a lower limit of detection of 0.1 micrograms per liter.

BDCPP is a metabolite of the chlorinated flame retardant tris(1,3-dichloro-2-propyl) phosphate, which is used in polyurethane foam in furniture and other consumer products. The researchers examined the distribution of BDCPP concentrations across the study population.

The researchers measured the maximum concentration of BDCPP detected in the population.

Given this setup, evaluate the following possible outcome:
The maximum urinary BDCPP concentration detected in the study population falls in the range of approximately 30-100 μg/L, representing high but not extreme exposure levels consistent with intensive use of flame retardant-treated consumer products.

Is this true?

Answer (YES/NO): NO